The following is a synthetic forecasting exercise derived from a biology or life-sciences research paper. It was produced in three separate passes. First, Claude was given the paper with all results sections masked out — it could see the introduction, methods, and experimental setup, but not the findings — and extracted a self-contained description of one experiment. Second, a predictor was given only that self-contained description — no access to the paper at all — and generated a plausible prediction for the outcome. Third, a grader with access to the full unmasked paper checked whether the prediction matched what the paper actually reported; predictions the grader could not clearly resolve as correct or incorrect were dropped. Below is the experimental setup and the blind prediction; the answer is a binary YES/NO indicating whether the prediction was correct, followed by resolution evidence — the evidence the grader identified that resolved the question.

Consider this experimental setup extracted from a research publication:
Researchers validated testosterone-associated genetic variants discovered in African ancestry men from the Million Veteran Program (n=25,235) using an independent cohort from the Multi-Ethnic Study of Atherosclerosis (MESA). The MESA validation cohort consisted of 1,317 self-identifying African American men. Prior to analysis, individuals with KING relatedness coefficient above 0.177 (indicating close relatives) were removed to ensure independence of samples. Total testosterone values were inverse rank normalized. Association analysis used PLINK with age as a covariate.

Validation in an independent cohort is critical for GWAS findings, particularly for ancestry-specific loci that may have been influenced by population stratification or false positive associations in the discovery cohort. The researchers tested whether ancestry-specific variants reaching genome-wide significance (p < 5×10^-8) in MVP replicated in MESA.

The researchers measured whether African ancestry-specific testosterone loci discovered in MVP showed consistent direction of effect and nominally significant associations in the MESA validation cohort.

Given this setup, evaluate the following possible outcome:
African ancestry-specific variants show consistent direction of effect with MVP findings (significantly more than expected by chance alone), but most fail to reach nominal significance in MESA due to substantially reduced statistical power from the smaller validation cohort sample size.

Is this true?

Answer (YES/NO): YES